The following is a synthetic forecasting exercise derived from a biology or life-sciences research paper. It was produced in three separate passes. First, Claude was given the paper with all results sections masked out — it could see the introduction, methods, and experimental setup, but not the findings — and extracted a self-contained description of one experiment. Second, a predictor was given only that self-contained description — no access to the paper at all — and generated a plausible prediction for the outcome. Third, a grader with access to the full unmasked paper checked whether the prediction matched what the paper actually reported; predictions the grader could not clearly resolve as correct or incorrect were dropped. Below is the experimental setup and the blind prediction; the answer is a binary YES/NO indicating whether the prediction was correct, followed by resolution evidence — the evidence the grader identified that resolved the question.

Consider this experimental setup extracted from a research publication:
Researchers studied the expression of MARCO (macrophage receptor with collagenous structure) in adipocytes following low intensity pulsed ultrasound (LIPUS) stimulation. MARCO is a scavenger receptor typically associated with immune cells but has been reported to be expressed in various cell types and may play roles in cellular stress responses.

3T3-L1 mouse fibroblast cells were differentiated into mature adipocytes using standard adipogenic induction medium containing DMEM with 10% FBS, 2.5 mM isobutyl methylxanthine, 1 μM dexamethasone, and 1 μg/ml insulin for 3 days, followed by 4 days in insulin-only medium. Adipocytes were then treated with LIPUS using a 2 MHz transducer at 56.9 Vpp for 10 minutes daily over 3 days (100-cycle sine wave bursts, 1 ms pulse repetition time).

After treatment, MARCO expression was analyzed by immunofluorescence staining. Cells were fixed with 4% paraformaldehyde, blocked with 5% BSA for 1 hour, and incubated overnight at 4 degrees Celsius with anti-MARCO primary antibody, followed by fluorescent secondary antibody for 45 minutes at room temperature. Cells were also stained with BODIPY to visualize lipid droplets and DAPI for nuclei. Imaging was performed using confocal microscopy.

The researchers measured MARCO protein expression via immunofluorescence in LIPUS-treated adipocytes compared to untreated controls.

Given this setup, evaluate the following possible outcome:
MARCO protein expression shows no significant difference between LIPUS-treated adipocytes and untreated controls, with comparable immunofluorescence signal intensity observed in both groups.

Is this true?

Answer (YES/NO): NO